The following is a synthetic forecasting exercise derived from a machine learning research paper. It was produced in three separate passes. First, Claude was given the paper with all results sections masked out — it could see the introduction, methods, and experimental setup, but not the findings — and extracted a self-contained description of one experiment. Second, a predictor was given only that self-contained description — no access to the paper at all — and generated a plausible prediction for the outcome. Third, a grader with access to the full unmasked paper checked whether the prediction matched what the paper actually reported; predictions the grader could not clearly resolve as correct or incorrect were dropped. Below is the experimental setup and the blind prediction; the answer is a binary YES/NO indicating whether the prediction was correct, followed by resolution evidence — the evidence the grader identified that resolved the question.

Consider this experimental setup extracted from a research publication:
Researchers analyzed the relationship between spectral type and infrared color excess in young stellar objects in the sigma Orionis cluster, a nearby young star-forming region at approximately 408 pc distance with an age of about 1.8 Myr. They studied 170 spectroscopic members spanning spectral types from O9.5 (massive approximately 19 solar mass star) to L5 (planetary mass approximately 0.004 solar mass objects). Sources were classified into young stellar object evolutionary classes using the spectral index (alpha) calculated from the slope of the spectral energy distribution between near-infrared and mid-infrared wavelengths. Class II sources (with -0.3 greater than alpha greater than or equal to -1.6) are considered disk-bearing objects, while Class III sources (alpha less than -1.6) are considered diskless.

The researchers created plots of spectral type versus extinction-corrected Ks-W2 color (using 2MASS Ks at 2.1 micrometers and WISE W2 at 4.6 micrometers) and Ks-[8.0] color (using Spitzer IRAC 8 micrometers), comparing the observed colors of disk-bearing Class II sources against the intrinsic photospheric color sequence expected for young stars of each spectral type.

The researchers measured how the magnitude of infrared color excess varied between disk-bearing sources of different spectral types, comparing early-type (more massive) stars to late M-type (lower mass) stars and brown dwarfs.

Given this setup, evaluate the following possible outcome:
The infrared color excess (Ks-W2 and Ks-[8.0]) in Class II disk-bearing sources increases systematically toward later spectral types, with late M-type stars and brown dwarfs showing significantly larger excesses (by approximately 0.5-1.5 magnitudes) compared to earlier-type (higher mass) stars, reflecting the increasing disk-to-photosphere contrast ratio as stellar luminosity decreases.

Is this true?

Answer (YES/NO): NO